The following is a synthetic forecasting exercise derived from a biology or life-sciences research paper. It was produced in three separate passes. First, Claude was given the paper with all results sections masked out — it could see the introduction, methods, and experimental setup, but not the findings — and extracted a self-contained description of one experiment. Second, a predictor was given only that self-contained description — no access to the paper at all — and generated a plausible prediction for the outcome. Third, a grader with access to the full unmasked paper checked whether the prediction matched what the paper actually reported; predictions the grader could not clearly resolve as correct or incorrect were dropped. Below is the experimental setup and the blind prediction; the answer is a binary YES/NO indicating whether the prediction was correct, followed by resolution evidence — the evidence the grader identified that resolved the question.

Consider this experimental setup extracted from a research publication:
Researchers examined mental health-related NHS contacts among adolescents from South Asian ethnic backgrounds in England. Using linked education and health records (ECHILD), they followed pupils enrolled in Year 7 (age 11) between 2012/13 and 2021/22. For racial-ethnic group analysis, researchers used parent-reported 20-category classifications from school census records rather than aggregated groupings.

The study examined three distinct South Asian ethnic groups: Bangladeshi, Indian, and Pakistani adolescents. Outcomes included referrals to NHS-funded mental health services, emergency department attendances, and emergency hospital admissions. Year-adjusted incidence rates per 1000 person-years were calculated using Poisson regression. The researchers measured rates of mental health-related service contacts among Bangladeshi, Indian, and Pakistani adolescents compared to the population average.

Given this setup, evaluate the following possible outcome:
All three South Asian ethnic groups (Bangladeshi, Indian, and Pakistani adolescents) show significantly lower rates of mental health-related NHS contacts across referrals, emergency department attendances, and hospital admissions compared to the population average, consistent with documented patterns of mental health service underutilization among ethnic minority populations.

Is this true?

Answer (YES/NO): YES